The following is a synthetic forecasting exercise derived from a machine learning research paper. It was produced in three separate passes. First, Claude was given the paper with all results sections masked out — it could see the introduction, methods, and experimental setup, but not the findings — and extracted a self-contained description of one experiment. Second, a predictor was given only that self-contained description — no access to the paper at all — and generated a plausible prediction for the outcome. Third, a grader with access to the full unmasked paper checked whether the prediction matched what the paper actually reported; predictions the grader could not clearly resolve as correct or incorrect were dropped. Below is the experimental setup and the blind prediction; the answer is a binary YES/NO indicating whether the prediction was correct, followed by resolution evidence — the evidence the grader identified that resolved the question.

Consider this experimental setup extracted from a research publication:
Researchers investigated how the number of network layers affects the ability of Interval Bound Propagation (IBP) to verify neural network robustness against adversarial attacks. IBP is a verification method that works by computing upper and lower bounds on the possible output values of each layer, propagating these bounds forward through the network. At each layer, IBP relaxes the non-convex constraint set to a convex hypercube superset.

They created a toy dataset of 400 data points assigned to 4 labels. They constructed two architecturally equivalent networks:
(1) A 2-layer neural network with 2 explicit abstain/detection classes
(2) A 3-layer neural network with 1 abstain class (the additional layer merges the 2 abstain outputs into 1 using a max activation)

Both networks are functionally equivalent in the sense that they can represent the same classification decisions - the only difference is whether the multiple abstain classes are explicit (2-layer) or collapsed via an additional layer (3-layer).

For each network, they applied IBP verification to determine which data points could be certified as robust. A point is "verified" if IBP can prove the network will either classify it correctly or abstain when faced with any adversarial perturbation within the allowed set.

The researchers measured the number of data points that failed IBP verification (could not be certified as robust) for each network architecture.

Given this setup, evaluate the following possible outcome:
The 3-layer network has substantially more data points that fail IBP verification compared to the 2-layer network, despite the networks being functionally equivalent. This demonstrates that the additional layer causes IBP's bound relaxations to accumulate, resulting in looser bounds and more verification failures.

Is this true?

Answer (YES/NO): YES